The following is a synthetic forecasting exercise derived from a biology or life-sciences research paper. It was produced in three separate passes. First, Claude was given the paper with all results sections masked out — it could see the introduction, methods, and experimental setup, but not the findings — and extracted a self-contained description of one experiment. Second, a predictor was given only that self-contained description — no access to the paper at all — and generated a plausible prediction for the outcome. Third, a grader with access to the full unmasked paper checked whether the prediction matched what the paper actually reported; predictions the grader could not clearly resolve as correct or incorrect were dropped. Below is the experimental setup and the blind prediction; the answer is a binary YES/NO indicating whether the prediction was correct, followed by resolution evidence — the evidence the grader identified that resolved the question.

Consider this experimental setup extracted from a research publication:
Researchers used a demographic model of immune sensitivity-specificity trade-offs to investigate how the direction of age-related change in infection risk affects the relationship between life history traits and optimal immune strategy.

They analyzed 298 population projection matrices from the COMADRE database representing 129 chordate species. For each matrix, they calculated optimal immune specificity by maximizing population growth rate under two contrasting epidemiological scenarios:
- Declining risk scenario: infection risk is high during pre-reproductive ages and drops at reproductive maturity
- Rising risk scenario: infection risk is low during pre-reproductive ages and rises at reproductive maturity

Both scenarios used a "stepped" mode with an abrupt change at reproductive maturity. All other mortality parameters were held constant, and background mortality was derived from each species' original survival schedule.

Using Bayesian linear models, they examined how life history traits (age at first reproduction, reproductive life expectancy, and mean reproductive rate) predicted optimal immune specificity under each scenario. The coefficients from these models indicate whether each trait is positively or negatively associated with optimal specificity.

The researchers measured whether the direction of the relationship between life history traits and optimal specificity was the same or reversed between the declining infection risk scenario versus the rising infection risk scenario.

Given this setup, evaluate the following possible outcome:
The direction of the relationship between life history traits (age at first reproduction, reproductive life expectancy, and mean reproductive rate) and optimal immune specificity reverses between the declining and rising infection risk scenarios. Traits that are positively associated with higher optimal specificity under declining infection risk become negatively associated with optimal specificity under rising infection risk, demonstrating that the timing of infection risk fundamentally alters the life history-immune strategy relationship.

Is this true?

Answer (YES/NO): YES